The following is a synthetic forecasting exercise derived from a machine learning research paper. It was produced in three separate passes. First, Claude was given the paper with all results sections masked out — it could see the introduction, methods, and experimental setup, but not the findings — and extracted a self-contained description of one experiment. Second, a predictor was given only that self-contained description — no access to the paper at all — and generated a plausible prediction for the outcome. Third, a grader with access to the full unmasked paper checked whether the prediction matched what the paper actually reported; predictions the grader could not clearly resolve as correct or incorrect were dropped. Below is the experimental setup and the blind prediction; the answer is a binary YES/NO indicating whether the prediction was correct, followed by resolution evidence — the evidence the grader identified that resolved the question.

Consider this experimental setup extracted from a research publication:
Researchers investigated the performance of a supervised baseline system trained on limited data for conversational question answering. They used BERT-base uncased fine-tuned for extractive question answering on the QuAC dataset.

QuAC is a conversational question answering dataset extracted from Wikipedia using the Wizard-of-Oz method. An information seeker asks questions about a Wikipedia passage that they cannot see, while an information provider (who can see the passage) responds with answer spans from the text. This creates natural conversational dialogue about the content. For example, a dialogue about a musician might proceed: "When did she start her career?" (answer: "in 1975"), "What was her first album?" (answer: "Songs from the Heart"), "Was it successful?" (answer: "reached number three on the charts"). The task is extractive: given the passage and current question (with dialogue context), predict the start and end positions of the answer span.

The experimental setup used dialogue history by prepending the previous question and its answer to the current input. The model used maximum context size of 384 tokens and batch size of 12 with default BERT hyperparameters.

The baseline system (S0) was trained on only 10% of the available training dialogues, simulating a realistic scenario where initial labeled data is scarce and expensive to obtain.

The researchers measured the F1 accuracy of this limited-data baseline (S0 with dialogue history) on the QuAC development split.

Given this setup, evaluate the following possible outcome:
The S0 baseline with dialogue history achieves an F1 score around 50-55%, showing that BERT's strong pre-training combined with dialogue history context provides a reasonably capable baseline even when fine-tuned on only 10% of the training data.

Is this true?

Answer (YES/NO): NO